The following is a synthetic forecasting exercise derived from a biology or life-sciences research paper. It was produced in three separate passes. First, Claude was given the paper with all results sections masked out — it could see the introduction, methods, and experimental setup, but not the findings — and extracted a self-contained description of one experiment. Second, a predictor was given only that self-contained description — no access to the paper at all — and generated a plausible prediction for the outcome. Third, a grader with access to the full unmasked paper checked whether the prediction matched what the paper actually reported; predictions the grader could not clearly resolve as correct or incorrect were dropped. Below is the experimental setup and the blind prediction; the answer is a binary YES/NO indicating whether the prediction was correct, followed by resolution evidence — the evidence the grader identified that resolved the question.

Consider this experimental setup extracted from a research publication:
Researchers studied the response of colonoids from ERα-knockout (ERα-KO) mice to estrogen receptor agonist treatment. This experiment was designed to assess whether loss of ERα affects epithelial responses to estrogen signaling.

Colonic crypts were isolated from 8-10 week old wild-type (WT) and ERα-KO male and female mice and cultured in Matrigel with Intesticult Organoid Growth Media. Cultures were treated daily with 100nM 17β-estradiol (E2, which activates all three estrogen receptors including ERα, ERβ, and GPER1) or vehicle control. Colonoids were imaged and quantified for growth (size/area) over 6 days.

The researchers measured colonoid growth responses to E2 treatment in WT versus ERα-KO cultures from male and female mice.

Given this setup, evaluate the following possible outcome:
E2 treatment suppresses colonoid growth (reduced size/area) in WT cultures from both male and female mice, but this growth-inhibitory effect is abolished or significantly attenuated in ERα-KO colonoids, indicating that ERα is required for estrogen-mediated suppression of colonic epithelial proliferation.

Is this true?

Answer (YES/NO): NO